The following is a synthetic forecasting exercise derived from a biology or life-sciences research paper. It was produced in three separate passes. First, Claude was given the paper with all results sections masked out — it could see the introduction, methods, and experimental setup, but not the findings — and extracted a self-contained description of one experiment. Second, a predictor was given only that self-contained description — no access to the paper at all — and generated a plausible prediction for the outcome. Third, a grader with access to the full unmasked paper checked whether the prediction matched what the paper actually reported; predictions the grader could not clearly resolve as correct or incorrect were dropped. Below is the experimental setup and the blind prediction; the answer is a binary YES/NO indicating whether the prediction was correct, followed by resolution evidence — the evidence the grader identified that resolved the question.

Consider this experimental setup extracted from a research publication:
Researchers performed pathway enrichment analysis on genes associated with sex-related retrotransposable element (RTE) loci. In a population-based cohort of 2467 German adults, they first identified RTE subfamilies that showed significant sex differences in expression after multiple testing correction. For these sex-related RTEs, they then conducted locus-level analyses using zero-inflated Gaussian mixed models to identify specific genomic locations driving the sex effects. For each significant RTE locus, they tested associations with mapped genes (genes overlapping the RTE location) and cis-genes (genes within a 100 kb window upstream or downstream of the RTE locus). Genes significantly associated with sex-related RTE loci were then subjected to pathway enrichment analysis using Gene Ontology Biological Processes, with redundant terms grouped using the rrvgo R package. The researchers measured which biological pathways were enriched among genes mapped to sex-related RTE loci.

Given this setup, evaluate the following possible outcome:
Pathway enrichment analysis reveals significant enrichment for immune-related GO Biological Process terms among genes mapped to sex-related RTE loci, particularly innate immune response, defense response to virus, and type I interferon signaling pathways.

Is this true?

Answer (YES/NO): YES